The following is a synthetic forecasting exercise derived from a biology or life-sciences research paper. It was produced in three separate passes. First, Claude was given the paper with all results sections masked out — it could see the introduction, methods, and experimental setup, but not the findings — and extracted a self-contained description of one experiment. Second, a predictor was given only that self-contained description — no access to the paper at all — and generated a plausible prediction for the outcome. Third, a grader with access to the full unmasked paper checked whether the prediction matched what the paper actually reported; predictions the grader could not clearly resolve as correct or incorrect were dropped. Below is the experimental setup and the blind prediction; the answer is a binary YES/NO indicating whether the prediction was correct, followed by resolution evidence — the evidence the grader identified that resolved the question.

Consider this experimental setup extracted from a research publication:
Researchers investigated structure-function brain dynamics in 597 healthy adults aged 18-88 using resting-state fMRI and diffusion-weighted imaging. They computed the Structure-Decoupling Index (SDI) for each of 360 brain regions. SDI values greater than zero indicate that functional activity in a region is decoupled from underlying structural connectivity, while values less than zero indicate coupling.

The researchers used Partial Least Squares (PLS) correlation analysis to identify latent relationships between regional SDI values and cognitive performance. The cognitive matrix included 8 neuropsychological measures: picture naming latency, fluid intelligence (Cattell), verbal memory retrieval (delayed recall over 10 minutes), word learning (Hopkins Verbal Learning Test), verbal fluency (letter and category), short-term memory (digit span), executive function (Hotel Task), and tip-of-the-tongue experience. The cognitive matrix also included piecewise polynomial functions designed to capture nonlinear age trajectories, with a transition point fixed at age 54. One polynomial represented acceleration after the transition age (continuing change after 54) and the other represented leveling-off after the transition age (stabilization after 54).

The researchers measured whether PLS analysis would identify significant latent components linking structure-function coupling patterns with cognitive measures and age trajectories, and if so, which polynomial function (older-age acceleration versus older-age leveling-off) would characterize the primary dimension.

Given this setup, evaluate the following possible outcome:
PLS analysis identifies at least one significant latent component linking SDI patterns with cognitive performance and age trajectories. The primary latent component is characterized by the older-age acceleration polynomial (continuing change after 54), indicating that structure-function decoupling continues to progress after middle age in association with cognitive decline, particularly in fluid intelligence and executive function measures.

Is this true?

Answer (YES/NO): NO